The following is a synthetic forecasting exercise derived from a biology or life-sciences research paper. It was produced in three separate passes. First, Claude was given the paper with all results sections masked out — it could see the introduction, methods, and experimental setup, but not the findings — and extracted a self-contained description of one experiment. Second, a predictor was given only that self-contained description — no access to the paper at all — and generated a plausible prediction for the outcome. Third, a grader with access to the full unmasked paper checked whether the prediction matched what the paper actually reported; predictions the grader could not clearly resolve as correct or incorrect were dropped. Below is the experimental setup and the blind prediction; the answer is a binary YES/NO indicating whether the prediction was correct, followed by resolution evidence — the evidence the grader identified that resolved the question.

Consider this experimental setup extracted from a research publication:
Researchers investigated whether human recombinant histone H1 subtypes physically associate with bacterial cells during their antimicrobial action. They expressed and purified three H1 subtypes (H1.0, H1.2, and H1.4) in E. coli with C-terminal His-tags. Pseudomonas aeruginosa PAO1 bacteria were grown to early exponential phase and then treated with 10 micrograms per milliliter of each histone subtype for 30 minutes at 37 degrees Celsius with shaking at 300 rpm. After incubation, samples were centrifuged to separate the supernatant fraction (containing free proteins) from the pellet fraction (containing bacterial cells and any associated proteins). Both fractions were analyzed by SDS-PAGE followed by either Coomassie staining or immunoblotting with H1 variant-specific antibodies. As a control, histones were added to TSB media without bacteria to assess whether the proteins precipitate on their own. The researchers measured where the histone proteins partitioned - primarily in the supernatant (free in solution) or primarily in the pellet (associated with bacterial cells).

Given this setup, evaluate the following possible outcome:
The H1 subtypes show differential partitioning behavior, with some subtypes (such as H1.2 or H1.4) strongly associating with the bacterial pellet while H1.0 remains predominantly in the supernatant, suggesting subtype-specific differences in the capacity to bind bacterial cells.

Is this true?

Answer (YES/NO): NO